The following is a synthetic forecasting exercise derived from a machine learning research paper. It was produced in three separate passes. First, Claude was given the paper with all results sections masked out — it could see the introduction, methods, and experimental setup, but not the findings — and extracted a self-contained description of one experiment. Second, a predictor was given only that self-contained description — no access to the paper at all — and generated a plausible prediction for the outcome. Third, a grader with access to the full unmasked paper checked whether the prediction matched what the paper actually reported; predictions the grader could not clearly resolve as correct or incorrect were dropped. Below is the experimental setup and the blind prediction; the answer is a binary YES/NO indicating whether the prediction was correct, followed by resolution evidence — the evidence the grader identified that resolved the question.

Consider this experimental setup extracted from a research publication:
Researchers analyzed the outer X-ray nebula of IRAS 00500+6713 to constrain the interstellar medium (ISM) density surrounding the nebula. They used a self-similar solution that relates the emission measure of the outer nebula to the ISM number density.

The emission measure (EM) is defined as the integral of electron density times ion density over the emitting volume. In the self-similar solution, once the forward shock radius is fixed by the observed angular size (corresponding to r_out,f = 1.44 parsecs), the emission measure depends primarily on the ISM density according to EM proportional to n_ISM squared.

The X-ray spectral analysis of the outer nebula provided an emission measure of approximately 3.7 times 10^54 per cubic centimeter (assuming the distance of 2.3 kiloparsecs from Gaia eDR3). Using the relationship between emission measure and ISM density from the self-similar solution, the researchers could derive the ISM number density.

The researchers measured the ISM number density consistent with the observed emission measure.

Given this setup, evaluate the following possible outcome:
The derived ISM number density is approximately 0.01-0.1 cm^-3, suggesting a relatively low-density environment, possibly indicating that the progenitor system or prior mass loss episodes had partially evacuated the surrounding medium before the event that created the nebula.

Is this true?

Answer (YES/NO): NO